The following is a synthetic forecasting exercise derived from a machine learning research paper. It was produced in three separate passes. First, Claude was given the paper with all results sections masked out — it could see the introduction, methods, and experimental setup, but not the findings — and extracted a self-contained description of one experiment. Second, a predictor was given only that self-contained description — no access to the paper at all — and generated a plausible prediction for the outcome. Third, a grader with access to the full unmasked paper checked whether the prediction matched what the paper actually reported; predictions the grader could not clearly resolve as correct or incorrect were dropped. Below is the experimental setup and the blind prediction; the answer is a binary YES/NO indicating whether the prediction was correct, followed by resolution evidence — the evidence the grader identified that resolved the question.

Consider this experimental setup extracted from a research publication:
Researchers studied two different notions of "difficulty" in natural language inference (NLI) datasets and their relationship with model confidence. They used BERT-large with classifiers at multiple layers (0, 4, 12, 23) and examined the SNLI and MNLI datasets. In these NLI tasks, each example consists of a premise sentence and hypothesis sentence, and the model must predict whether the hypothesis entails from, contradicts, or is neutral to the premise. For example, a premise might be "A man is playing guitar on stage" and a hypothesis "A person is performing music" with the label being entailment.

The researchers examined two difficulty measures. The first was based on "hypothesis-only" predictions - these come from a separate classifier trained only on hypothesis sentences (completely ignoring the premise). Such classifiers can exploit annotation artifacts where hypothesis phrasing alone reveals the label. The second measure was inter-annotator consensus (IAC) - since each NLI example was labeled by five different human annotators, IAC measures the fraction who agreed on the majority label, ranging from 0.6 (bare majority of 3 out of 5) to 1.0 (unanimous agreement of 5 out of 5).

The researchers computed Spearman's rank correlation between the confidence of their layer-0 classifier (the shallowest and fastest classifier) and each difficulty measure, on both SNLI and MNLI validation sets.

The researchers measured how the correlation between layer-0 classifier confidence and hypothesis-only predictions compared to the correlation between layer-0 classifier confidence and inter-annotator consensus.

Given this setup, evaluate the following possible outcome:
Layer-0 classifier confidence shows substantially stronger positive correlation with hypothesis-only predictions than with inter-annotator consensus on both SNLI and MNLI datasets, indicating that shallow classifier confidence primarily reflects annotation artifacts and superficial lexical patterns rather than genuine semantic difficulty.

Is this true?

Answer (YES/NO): YES